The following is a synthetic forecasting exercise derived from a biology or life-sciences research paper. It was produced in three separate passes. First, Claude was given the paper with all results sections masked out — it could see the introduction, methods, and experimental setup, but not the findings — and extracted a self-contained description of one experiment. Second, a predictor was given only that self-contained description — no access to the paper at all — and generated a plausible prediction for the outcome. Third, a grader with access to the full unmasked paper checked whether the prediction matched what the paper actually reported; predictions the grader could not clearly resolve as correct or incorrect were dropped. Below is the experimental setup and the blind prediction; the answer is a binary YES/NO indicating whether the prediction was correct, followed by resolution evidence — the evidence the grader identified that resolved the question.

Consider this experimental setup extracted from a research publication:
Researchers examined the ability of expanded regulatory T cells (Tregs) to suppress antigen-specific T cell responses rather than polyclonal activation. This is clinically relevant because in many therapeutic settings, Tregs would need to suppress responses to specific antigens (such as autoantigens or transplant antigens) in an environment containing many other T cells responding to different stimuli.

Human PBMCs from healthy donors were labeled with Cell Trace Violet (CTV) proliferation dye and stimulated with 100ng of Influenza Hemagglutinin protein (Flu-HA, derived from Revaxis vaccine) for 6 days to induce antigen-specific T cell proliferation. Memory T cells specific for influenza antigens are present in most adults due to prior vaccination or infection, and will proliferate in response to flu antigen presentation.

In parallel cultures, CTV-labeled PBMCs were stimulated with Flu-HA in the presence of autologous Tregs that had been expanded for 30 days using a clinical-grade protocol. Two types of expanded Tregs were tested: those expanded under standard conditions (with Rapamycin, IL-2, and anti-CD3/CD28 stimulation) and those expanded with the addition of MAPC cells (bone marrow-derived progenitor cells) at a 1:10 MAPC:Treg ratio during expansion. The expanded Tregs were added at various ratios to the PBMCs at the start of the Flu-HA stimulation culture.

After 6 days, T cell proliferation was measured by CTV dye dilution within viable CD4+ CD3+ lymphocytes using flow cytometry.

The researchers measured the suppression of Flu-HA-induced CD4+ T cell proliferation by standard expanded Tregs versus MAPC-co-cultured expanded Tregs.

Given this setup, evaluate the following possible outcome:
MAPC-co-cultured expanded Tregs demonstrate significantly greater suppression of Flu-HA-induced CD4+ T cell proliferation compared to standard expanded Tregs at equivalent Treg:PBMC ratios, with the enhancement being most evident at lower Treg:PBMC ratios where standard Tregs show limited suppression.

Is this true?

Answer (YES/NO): NO